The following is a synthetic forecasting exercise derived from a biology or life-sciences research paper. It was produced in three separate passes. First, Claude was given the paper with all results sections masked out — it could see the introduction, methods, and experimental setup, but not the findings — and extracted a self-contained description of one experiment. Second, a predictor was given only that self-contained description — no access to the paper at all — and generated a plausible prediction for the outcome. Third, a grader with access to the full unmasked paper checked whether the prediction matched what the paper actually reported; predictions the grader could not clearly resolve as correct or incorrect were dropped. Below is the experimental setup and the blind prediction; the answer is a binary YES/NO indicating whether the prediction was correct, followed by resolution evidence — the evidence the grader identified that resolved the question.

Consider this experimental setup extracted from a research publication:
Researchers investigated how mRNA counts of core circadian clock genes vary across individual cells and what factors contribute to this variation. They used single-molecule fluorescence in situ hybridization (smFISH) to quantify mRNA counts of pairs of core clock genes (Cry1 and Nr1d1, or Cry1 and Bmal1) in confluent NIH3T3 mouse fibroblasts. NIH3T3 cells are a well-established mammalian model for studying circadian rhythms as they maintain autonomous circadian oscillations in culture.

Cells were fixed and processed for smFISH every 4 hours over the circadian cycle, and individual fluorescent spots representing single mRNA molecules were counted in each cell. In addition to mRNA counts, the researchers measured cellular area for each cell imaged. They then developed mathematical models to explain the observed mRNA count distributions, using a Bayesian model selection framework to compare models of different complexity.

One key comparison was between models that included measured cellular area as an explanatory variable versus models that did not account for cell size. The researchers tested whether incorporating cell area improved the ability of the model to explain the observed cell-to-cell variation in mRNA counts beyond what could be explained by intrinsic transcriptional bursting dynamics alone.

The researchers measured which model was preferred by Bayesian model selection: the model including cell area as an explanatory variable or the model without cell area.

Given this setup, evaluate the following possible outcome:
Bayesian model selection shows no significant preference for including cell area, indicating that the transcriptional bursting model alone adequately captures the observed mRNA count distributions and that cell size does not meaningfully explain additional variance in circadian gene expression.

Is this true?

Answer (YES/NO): NO